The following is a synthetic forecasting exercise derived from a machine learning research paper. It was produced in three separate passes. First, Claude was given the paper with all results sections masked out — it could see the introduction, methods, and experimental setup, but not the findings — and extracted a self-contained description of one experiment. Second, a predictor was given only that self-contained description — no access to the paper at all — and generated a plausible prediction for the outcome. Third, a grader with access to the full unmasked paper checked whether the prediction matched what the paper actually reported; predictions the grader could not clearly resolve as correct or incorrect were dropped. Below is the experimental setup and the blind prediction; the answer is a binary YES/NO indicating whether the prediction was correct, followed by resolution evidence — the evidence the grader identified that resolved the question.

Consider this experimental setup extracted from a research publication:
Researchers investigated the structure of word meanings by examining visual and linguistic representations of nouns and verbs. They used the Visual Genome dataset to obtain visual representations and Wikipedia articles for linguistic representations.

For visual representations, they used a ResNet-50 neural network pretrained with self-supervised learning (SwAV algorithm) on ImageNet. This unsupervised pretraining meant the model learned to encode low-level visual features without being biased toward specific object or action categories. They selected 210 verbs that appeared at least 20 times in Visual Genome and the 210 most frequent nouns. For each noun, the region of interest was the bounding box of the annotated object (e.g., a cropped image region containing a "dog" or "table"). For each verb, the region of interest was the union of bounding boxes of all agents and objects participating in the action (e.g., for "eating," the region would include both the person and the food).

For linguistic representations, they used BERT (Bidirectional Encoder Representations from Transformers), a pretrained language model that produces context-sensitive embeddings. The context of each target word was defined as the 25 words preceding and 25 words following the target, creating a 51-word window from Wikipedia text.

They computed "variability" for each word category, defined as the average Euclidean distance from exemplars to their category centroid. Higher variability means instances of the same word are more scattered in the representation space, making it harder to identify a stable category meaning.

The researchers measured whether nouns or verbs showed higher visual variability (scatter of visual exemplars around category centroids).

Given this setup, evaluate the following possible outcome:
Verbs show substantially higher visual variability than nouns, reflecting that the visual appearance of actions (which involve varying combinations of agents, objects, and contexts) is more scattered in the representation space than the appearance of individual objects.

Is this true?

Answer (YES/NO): YES